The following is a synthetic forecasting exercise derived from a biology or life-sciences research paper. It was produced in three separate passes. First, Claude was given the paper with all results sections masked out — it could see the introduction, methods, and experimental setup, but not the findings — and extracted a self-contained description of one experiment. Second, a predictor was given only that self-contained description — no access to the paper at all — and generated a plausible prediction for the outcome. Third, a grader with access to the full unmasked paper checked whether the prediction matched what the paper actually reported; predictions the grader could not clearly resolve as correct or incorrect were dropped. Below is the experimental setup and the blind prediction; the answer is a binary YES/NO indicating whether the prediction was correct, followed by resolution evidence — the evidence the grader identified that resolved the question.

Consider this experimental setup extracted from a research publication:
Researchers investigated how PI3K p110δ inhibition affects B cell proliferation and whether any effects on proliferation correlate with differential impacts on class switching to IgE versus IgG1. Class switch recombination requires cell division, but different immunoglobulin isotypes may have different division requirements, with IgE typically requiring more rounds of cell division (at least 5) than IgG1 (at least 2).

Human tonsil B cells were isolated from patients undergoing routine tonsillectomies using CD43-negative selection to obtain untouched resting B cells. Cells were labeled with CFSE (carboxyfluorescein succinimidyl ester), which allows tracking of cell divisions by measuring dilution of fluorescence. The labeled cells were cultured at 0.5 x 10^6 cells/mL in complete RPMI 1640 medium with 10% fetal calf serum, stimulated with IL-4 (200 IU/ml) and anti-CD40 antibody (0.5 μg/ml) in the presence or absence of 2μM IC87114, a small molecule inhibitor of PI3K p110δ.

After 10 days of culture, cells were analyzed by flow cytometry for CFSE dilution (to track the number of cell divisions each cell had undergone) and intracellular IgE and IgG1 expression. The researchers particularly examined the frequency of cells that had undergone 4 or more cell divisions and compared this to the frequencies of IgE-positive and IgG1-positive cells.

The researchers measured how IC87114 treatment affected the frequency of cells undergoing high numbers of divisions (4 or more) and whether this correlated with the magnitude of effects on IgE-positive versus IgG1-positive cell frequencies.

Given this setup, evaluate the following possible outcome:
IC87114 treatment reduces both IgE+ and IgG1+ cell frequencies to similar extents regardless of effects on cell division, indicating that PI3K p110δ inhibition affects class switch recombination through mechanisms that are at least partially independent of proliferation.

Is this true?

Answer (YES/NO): NO